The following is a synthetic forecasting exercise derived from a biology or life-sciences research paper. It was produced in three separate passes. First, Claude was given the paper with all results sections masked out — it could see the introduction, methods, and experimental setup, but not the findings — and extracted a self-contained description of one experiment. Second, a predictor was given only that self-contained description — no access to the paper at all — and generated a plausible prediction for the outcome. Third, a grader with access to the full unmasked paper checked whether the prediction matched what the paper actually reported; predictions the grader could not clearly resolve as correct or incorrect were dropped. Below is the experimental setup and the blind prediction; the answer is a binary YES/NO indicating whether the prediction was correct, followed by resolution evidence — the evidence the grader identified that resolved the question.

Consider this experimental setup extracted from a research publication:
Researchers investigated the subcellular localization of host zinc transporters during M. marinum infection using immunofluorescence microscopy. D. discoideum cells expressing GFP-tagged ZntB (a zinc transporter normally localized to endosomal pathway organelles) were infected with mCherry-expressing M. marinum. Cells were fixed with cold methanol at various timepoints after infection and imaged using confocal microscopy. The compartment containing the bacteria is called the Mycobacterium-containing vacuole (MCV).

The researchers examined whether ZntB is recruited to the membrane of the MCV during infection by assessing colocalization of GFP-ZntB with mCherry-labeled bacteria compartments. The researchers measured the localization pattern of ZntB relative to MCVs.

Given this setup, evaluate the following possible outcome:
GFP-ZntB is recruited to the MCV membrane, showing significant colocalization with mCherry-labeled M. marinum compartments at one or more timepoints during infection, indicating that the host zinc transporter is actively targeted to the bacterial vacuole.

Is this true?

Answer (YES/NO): YES